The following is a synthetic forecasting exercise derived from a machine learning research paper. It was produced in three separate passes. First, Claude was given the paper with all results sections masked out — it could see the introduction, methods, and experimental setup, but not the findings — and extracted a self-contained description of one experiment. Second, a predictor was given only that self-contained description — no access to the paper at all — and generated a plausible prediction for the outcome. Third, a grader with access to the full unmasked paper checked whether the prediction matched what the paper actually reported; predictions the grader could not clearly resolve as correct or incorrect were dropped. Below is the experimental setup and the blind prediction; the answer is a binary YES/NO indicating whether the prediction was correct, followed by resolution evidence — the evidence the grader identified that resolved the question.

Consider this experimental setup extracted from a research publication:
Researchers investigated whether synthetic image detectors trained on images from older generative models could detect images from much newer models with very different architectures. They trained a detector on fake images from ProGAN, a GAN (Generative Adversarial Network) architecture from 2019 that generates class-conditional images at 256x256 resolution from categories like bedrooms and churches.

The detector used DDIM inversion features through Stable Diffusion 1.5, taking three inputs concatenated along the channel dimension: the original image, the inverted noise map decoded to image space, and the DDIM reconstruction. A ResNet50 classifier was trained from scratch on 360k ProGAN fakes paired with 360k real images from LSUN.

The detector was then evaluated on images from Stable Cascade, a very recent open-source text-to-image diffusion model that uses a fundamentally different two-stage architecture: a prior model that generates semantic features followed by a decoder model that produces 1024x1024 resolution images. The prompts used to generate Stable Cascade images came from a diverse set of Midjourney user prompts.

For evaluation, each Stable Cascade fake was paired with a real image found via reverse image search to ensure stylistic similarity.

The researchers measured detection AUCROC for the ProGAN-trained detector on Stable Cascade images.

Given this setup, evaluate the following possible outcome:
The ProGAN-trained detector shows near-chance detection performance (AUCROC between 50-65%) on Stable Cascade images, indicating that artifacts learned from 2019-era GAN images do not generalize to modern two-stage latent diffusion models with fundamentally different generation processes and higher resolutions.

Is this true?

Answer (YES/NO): NO